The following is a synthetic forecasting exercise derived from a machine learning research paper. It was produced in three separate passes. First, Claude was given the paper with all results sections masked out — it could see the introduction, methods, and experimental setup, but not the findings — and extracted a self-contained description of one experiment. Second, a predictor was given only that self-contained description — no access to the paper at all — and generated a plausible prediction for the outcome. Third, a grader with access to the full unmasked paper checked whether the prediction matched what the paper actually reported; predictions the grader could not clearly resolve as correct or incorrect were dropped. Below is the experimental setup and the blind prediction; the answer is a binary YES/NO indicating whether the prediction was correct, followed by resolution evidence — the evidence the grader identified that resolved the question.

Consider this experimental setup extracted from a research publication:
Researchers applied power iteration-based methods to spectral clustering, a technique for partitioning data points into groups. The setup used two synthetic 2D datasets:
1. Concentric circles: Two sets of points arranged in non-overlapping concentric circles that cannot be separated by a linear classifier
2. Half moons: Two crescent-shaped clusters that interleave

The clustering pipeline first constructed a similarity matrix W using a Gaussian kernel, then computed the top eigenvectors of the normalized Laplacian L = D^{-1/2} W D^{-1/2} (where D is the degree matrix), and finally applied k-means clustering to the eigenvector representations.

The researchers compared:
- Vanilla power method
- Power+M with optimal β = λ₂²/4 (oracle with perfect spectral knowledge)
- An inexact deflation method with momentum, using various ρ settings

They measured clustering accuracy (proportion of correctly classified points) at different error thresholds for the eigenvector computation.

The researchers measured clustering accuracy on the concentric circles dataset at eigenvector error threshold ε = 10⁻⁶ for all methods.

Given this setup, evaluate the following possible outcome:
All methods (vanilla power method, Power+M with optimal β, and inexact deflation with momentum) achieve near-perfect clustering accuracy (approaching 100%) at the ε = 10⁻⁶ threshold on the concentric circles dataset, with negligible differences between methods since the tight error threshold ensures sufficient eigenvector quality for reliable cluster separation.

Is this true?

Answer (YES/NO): NO